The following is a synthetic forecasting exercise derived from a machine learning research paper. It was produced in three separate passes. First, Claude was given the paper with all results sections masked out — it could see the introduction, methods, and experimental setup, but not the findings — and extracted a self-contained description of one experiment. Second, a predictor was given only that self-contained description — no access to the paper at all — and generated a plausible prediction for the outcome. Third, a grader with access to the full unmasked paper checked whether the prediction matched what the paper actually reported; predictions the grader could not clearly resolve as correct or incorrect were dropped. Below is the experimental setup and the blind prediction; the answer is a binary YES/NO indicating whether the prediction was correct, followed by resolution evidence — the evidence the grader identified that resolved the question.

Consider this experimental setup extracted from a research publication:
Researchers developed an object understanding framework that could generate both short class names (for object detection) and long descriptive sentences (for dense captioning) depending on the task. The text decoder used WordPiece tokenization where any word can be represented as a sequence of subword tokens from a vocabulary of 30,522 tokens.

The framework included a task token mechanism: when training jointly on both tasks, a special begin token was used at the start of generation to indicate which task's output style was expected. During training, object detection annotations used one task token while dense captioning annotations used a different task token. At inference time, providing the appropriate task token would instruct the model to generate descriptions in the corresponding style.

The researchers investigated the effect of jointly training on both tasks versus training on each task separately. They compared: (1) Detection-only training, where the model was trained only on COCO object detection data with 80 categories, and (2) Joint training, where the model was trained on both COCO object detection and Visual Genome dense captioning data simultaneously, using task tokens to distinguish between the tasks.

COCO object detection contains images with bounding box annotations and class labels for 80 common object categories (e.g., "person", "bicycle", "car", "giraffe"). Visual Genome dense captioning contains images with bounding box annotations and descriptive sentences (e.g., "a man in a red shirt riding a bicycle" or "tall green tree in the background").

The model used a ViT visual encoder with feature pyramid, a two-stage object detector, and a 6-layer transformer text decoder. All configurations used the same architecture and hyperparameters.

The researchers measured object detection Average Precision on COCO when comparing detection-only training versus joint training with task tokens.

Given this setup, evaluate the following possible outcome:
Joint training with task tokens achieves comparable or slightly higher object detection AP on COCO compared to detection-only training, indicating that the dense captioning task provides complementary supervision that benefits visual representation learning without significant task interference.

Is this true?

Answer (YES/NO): NO